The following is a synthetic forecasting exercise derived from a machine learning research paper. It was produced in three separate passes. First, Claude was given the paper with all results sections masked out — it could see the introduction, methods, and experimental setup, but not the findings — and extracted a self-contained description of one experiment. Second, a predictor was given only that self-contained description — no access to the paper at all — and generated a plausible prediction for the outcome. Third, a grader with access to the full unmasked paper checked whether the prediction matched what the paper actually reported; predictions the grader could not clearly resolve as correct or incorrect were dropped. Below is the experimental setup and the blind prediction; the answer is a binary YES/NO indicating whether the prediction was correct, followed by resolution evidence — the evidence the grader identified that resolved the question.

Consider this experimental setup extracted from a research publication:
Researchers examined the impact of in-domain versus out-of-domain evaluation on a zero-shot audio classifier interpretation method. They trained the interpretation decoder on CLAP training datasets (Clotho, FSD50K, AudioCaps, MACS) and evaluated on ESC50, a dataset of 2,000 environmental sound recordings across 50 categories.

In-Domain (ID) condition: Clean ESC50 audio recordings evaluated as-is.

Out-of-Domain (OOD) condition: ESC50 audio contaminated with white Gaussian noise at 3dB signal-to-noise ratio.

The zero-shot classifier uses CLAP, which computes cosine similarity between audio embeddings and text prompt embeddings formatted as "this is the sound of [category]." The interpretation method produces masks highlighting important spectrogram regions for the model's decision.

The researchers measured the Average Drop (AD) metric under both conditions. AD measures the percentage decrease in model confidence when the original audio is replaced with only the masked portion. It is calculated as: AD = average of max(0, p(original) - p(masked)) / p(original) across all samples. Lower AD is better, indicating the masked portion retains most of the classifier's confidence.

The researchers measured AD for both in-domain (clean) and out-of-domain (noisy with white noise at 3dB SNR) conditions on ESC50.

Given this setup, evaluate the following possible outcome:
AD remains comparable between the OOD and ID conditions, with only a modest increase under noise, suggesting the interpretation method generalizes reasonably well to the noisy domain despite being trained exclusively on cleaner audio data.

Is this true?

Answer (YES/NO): NO